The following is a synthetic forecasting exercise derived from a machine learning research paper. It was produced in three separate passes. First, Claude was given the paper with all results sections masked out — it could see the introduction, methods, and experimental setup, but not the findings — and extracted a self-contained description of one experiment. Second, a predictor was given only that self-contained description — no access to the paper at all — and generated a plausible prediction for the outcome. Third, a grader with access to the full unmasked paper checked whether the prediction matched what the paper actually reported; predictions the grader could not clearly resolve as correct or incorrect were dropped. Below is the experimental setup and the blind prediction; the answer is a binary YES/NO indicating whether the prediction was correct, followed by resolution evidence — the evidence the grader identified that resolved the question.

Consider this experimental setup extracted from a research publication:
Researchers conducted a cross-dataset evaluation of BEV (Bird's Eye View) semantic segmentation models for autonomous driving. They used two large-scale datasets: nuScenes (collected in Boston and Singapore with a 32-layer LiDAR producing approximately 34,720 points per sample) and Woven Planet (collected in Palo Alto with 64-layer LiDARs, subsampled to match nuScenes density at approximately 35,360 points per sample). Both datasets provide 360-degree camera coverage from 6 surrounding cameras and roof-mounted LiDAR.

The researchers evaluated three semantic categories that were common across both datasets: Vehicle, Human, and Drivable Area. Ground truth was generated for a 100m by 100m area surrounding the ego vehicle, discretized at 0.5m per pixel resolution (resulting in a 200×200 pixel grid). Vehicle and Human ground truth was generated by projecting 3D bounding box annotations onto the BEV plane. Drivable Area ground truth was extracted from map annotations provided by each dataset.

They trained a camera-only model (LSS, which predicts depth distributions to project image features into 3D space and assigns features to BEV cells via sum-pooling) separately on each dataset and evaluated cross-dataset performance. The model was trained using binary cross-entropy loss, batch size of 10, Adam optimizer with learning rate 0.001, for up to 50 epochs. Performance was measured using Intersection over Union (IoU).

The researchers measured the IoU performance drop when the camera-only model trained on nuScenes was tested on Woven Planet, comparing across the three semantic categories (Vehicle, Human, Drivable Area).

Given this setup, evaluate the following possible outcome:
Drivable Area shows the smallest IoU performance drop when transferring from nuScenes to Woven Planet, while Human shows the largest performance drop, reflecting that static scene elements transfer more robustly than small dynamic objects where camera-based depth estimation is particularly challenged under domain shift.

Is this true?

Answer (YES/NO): NO